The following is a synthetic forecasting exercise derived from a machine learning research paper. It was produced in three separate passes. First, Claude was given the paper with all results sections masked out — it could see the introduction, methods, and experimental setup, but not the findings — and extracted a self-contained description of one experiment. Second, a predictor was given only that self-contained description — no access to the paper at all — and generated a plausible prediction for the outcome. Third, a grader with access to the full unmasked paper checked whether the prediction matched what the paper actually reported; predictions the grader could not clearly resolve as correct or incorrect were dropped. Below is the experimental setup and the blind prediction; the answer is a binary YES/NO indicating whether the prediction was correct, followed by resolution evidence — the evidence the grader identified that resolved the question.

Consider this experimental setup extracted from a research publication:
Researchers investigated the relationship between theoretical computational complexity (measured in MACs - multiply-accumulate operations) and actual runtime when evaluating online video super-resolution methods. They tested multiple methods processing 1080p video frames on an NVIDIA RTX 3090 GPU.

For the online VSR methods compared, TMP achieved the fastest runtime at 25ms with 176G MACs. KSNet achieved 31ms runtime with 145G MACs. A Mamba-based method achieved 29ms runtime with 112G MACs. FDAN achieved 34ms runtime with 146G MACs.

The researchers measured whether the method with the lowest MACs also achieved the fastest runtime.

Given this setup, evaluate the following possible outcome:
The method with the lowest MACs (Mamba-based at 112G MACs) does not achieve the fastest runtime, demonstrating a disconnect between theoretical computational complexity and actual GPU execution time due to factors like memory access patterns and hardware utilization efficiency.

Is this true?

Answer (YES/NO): YES